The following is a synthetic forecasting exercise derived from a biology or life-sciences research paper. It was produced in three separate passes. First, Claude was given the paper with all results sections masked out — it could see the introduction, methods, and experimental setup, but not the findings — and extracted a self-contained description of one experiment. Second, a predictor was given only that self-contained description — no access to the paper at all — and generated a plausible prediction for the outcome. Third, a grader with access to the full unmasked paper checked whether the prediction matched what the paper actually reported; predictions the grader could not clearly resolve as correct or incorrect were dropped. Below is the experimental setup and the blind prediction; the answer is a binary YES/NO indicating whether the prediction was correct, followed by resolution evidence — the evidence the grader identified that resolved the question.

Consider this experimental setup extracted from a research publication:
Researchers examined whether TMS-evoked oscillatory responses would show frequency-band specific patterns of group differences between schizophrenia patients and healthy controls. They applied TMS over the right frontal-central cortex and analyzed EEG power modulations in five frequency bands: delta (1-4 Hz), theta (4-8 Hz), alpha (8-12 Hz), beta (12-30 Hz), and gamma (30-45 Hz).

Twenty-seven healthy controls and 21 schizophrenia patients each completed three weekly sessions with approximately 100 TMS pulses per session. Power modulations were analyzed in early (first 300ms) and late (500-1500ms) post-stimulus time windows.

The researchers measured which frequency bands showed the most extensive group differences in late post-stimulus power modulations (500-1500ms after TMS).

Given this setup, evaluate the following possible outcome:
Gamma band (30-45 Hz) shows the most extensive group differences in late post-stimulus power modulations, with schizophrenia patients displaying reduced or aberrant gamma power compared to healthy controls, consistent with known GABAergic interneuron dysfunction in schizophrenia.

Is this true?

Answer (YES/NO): NO